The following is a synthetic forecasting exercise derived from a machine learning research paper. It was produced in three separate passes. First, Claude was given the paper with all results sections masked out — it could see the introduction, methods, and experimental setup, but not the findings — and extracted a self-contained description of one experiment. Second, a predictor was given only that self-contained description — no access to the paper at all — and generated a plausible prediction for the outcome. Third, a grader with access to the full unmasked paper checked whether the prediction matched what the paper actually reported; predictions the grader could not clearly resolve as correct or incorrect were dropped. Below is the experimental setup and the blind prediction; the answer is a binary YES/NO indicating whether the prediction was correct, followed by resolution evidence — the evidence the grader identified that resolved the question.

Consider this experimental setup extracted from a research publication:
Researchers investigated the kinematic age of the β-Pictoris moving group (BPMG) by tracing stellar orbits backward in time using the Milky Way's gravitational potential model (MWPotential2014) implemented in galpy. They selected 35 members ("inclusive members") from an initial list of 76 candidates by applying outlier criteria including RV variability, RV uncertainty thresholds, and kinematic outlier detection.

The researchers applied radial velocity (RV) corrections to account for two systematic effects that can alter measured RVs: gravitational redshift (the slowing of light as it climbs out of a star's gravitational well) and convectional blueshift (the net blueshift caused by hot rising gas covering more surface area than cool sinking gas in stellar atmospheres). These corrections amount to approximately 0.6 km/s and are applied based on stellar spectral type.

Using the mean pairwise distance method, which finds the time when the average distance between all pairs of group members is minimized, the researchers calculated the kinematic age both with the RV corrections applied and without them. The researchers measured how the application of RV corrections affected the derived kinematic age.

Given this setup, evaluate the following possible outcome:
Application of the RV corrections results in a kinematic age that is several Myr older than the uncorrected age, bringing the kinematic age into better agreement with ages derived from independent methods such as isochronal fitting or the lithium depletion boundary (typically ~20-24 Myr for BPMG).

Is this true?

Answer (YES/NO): YES